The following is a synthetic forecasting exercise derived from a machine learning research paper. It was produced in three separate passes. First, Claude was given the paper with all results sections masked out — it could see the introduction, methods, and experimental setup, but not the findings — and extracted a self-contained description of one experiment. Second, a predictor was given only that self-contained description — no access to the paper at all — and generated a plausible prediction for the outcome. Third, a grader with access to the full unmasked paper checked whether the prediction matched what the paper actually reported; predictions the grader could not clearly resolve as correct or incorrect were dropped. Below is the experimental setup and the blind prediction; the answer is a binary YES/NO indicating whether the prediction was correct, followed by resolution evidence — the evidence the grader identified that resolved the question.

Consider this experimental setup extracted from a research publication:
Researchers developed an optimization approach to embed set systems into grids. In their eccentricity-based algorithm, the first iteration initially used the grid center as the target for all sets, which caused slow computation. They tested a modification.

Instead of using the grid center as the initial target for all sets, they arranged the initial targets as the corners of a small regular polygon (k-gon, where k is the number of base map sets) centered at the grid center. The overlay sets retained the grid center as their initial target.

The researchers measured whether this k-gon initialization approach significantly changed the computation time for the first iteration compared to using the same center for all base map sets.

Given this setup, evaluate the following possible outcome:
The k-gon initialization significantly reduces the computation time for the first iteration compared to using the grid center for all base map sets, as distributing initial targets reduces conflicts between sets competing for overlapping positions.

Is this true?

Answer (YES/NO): YES